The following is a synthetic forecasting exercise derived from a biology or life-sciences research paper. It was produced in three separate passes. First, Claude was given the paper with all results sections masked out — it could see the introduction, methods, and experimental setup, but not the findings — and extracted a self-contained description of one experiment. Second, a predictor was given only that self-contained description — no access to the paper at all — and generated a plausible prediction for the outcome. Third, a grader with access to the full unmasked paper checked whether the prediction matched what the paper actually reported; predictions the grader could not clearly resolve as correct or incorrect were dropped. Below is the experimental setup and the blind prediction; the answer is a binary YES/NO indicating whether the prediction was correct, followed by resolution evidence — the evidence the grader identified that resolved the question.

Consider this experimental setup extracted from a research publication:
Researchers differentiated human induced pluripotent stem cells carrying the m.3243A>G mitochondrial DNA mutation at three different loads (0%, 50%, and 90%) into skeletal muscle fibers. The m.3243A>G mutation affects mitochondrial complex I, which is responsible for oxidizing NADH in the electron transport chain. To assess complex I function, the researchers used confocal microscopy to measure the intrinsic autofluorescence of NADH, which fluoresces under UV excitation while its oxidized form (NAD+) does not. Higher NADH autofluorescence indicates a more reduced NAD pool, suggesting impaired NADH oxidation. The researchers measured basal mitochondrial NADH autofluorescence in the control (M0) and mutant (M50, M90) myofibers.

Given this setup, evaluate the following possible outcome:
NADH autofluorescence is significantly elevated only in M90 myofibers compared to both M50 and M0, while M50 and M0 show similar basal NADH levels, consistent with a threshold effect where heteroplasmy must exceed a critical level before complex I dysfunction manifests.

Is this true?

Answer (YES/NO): NO